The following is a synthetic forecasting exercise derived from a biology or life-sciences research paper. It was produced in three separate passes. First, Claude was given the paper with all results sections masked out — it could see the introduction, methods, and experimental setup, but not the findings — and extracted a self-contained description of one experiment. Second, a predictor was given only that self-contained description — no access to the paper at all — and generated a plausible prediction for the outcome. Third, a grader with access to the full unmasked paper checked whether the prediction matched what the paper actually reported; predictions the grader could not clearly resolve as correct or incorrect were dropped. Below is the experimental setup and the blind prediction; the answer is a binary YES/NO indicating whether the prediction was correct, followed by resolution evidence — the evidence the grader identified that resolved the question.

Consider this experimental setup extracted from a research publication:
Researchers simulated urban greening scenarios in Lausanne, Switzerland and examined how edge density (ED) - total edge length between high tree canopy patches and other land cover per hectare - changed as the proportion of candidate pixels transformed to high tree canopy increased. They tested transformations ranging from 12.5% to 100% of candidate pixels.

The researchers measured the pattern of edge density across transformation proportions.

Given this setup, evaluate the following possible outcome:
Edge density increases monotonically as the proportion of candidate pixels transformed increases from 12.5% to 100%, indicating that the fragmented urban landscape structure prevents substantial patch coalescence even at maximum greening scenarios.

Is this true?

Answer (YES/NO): NO